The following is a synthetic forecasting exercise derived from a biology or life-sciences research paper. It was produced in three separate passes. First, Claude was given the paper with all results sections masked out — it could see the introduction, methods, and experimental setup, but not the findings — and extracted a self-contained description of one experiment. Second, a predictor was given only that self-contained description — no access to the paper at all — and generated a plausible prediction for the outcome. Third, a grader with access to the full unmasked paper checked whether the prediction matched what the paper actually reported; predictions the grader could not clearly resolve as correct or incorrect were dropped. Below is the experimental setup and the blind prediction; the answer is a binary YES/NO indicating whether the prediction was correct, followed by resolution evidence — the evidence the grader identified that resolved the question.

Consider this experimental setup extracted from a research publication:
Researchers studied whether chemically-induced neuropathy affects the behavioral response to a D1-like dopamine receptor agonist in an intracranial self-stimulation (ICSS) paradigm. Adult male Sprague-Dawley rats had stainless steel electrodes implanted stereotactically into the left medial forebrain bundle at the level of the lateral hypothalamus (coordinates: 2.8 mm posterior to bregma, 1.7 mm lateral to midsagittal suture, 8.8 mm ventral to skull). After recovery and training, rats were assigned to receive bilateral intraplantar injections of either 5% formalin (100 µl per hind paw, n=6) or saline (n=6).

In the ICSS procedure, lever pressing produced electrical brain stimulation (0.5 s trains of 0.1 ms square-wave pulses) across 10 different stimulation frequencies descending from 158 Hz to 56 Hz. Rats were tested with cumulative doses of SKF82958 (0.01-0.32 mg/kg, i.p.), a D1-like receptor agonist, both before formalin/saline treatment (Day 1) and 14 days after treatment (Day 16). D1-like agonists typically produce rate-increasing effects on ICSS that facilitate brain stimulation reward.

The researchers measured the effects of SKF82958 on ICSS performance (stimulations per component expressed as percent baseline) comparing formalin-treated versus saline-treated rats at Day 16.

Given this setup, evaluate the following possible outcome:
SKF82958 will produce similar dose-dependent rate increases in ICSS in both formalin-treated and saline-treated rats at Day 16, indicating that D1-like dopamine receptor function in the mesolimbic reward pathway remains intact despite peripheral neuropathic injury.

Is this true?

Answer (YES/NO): YES